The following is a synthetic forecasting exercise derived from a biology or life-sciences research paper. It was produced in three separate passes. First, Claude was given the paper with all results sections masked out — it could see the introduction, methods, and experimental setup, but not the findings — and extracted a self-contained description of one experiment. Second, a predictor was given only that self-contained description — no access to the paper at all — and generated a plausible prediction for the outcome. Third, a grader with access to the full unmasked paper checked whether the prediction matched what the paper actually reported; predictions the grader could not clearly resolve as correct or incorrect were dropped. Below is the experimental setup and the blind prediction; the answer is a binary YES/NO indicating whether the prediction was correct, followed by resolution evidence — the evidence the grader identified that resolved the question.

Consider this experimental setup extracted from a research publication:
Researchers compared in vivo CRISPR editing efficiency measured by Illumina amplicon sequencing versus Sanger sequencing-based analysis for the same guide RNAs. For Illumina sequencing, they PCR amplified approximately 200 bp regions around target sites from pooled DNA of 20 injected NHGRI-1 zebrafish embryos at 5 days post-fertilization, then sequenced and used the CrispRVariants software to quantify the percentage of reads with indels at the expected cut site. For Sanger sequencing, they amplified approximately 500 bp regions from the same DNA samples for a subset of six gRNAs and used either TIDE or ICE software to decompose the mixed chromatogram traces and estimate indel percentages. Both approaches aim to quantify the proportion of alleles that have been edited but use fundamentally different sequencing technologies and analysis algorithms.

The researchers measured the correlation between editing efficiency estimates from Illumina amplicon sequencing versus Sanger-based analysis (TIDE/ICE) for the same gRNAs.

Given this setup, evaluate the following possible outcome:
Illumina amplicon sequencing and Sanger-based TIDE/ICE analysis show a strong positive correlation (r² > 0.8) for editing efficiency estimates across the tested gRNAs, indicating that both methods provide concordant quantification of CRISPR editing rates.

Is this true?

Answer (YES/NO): NO